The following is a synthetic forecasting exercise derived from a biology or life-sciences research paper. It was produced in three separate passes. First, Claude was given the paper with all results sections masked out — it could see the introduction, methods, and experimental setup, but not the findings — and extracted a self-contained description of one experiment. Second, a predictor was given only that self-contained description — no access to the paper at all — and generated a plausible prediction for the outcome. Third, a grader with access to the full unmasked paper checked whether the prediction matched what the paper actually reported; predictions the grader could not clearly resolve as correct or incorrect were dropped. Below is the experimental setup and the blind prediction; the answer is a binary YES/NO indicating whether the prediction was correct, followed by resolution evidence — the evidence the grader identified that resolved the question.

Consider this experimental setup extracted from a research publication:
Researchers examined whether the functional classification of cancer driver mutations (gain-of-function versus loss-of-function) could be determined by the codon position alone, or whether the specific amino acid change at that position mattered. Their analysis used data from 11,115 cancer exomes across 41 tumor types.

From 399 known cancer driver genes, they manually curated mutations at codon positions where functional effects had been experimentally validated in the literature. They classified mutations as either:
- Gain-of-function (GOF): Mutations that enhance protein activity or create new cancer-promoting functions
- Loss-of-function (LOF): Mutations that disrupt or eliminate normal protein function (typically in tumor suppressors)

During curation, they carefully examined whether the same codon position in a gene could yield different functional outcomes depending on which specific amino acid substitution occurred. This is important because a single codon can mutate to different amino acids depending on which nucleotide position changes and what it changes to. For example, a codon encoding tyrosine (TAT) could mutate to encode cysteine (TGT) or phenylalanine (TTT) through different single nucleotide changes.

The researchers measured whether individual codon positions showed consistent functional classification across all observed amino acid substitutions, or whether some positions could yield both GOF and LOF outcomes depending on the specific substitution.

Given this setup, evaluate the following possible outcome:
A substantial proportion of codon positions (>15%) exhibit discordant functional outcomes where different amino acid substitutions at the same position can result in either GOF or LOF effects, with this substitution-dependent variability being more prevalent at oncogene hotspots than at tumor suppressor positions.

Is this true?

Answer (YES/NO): NO